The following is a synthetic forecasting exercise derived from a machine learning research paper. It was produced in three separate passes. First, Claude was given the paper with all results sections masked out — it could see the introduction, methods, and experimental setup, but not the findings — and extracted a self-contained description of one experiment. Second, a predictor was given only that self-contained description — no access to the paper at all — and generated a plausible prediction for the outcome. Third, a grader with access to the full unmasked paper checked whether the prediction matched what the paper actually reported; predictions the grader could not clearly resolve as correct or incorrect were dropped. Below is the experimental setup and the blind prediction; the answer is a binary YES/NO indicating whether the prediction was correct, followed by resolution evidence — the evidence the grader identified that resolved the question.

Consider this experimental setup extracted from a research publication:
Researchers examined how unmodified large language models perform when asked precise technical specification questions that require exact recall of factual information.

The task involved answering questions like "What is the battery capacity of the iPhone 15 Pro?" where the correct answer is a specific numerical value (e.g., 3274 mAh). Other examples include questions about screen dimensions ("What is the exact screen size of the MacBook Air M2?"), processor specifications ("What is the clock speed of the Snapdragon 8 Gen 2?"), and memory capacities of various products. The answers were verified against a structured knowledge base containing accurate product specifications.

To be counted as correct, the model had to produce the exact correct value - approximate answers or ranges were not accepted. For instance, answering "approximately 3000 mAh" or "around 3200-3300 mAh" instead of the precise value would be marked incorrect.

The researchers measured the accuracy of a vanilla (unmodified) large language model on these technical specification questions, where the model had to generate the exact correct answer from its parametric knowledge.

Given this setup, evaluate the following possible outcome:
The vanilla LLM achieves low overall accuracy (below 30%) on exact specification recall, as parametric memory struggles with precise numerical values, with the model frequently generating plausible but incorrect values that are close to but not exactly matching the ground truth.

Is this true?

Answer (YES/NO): NO